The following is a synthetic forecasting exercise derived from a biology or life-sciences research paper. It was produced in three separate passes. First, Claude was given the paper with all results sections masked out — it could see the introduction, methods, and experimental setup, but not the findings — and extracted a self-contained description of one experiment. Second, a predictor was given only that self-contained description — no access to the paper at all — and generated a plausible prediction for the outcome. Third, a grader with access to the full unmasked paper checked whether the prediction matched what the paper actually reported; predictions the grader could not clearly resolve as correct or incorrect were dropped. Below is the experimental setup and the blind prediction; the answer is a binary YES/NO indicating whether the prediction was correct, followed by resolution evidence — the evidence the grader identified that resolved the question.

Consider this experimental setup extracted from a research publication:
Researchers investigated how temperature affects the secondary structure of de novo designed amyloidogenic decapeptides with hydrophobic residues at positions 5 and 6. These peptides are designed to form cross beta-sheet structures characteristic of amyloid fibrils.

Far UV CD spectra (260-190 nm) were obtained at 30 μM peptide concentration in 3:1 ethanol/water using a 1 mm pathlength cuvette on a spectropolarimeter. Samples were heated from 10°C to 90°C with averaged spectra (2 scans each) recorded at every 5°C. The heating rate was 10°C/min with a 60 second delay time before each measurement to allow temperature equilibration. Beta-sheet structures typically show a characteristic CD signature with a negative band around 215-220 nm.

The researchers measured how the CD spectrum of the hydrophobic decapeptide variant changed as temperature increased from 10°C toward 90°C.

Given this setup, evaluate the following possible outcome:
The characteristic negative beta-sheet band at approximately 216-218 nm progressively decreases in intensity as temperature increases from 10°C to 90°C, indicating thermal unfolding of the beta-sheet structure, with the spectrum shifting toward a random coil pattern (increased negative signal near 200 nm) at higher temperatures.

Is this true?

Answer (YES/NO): NO